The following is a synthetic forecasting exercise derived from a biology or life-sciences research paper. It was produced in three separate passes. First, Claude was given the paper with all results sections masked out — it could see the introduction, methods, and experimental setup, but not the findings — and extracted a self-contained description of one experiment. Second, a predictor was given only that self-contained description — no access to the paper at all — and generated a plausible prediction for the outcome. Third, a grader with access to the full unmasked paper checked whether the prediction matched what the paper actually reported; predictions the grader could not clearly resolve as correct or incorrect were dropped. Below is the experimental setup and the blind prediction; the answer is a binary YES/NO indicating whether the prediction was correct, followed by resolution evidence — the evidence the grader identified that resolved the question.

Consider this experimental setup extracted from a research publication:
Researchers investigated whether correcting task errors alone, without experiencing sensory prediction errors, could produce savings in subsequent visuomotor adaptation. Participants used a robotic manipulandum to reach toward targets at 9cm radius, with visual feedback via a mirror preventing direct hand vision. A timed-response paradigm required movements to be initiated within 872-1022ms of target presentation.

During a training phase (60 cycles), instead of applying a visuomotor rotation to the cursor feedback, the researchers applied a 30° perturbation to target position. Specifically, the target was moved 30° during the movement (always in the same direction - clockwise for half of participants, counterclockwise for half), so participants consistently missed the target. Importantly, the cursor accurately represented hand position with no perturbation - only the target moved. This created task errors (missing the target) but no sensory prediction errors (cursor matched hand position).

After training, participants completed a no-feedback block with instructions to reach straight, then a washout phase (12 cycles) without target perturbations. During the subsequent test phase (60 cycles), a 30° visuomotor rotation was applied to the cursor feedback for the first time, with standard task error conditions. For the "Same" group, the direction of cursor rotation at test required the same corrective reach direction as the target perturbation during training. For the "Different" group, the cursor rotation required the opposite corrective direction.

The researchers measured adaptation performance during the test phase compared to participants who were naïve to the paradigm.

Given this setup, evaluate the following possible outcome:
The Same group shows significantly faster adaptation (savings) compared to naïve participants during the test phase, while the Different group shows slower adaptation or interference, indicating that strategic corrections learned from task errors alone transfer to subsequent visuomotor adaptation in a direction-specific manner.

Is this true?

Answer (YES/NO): NO